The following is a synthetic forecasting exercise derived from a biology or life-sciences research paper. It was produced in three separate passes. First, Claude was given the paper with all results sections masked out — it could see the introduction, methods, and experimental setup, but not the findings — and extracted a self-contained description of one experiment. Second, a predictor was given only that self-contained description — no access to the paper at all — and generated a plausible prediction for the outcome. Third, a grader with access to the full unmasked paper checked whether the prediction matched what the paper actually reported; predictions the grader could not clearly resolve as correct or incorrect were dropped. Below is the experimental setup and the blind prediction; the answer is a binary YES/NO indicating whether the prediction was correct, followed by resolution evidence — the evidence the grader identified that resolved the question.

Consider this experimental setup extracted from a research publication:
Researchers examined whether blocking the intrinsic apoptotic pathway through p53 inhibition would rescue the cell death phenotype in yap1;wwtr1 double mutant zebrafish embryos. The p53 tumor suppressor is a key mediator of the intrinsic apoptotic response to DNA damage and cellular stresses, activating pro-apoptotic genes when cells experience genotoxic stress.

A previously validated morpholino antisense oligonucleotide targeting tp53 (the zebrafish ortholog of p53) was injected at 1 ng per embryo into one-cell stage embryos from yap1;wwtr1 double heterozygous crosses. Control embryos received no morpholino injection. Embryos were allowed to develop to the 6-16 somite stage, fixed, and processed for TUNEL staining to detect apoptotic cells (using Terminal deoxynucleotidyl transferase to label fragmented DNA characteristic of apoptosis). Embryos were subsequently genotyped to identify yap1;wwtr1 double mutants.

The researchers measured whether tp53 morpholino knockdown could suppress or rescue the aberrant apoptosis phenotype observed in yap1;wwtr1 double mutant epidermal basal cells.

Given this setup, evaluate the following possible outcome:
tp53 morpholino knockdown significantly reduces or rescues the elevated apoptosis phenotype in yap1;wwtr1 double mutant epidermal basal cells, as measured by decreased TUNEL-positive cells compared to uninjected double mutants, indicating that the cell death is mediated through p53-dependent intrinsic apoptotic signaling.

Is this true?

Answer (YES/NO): NO